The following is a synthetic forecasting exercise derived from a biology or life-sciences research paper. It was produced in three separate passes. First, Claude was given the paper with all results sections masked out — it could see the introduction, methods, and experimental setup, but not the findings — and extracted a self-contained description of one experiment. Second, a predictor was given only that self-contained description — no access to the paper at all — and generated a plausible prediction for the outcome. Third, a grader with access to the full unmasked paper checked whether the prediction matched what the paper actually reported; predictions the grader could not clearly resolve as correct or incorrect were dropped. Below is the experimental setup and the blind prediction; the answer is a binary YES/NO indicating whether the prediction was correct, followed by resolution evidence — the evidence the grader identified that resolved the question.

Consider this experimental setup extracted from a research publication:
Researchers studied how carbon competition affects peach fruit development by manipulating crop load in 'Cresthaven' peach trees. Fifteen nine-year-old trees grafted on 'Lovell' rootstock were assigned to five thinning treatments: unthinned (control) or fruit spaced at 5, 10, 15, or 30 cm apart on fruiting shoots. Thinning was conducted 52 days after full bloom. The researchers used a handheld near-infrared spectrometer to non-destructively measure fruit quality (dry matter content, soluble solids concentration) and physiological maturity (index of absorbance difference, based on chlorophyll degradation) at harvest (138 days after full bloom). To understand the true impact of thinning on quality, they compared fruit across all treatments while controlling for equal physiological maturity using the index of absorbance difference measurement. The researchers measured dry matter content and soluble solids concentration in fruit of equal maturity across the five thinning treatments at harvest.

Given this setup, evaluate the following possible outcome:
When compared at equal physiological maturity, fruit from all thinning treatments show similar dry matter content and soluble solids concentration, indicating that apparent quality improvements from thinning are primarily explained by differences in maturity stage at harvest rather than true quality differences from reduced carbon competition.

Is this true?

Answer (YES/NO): NO